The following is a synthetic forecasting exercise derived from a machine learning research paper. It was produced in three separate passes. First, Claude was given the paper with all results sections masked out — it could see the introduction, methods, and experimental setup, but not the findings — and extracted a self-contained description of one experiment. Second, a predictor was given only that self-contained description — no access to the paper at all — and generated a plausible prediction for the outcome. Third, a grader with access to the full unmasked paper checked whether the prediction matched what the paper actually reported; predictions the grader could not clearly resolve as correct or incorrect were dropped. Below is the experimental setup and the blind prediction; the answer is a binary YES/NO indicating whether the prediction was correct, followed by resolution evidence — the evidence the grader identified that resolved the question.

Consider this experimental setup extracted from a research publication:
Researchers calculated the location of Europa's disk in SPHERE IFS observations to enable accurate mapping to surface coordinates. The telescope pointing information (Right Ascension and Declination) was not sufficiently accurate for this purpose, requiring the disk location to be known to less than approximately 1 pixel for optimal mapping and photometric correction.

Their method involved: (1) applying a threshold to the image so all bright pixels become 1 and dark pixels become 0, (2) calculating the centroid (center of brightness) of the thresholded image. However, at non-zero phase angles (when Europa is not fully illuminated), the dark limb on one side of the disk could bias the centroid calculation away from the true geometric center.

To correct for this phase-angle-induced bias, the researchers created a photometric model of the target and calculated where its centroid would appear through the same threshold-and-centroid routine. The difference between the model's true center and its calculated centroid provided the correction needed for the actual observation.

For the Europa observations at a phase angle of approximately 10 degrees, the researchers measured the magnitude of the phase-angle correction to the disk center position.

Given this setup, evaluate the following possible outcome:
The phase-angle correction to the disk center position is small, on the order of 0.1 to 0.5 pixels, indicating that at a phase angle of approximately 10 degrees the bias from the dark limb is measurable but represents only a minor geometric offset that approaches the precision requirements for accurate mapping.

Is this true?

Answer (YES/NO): NO